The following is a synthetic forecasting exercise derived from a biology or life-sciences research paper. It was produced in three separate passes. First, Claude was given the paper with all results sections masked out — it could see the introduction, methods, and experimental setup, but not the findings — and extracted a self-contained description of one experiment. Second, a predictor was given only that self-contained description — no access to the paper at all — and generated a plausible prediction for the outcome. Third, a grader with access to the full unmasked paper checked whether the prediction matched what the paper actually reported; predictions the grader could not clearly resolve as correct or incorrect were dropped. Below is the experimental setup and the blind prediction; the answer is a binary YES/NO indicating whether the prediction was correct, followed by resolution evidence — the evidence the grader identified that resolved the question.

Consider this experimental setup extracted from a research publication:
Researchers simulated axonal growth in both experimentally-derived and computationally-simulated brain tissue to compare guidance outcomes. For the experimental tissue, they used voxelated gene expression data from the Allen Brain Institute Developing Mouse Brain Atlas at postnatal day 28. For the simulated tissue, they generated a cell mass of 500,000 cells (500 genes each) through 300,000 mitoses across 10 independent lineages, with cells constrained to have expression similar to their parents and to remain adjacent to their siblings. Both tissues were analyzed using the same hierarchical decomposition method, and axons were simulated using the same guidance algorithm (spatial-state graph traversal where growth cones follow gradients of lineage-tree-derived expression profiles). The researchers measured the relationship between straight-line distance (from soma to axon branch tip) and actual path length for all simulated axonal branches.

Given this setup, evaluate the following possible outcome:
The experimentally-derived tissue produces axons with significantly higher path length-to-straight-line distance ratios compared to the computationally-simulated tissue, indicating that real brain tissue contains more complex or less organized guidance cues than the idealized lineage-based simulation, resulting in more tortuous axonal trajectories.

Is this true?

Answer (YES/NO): NO